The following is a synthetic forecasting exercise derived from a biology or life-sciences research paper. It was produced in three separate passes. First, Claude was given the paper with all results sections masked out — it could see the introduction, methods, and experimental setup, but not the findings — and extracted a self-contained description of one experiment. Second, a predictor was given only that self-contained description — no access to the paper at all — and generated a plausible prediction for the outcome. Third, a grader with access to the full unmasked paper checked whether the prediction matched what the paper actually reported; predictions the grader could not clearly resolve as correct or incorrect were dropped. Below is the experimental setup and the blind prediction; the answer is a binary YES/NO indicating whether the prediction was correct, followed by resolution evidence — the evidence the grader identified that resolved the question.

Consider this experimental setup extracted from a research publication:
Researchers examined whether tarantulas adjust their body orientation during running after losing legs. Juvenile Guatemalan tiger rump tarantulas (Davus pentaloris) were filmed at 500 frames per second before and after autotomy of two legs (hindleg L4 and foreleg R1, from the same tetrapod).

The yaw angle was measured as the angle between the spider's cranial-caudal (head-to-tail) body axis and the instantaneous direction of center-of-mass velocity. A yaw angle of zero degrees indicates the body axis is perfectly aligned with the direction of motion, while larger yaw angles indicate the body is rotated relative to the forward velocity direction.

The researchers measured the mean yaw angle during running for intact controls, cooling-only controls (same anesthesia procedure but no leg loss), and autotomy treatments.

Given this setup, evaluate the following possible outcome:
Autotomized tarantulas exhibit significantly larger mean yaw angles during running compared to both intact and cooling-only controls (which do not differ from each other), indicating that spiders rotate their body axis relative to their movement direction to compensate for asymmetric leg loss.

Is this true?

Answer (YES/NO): YES